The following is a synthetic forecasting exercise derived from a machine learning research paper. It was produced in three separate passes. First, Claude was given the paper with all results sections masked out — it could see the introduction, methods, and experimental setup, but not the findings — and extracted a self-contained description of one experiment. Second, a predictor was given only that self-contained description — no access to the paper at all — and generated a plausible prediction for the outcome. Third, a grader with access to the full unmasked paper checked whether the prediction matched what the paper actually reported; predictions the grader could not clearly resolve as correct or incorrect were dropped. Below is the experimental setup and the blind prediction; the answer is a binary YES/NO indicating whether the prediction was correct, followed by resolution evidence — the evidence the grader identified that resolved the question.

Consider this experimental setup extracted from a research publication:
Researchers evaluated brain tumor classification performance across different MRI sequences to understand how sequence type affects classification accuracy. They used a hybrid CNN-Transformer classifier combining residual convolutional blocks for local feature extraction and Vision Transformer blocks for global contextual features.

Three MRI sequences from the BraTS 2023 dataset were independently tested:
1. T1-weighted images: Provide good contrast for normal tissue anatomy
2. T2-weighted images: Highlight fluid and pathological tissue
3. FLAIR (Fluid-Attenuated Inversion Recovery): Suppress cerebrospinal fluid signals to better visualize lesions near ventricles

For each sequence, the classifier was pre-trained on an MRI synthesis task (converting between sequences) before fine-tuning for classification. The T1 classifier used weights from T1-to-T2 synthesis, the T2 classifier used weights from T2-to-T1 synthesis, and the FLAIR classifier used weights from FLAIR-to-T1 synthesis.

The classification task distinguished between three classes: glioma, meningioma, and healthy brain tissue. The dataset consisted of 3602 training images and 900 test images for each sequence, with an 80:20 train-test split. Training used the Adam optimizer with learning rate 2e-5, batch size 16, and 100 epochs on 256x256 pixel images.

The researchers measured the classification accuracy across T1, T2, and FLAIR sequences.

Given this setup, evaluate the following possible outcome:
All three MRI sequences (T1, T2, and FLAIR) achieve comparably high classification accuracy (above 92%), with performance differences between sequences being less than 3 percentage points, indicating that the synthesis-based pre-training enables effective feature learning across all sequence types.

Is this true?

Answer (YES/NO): NO